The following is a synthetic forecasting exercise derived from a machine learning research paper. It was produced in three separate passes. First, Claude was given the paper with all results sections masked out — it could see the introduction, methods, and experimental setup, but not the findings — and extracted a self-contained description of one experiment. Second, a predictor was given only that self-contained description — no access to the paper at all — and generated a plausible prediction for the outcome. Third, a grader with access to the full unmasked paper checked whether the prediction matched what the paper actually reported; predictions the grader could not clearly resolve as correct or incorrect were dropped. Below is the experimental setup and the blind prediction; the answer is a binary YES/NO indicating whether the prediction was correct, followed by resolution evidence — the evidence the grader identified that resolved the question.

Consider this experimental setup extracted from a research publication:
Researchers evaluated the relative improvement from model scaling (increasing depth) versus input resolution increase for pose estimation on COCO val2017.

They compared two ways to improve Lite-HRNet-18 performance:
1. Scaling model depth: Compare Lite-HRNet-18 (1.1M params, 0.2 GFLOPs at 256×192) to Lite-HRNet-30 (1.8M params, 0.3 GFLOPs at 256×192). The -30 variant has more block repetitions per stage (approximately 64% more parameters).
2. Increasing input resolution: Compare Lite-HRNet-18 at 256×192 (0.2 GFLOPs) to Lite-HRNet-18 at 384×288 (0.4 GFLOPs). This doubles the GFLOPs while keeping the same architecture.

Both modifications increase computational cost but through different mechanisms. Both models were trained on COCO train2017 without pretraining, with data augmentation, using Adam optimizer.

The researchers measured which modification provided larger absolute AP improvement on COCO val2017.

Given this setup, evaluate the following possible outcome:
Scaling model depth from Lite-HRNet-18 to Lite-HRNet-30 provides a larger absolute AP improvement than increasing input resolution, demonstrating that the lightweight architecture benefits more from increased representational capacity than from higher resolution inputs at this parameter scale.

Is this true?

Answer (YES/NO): NO